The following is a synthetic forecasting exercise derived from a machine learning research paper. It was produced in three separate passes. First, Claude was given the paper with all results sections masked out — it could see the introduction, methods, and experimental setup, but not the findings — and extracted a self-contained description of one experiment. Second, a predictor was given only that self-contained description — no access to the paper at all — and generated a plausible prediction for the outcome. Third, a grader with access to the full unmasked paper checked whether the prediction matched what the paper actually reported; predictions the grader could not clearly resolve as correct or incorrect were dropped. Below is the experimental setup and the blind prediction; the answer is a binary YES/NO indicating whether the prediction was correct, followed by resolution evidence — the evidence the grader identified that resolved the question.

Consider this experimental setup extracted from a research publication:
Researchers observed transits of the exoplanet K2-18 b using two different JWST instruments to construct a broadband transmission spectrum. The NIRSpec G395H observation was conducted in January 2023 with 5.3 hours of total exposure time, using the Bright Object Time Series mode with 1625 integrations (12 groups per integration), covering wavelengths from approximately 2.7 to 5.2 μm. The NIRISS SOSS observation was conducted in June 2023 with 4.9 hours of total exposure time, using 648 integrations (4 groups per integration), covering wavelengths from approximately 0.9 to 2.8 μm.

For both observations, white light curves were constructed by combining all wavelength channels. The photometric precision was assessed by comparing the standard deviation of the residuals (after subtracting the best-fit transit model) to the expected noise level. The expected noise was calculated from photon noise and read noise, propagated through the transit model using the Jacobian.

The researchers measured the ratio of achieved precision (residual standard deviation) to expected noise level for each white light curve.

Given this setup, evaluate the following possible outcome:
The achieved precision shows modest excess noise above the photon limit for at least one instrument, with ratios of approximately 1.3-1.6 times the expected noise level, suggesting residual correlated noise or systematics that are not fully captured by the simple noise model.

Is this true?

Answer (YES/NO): NO